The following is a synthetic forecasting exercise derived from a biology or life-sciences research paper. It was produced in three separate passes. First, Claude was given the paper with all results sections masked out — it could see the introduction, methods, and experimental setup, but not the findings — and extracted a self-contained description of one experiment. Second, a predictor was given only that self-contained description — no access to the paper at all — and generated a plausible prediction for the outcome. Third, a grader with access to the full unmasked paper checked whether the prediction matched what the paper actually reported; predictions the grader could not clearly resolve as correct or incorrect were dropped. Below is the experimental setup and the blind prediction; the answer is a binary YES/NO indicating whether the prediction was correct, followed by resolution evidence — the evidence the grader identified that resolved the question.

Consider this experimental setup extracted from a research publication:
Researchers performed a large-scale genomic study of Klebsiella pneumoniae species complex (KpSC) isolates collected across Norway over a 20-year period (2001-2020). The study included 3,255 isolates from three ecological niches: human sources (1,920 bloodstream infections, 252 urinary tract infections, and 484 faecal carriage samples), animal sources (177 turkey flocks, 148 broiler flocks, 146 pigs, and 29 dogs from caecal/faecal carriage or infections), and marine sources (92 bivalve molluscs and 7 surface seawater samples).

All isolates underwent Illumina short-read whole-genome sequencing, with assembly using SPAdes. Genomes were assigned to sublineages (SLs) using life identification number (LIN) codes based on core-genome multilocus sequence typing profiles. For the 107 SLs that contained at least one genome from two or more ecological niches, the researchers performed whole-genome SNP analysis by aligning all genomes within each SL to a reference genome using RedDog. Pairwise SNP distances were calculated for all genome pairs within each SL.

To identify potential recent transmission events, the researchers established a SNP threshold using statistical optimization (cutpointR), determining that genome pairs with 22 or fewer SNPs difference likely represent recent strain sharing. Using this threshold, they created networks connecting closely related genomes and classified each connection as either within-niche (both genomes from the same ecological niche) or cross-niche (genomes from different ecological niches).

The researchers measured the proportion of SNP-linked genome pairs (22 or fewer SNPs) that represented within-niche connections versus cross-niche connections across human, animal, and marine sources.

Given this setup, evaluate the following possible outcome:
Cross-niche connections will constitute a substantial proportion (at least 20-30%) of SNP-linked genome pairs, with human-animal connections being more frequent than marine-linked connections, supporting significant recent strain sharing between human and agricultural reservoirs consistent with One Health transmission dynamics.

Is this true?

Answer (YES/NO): NO